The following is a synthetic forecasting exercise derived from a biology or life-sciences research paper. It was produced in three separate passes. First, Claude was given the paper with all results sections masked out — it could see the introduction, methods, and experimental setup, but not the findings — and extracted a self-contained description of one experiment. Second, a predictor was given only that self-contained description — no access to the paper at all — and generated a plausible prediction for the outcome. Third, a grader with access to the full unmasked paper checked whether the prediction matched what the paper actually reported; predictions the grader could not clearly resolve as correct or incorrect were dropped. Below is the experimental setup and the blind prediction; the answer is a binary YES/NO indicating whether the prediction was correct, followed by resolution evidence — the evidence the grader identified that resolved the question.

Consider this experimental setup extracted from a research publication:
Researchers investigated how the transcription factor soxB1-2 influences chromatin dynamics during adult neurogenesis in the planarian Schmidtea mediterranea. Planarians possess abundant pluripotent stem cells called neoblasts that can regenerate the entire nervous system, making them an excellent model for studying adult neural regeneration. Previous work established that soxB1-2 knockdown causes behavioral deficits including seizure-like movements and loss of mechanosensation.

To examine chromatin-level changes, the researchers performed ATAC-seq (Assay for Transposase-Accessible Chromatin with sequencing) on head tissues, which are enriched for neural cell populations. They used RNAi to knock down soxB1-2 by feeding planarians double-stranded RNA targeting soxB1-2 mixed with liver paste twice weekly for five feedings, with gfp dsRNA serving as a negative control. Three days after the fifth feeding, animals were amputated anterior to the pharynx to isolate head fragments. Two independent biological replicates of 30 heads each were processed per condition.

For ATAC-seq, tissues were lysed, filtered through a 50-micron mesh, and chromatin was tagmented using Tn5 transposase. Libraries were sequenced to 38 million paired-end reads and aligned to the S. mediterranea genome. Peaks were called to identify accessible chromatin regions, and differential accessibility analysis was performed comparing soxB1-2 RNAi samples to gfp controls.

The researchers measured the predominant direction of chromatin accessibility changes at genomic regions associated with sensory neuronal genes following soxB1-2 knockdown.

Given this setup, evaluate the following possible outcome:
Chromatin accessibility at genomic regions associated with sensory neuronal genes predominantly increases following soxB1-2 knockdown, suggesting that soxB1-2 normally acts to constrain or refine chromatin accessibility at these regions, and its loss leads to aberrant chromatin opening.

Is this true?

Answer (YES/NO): NO